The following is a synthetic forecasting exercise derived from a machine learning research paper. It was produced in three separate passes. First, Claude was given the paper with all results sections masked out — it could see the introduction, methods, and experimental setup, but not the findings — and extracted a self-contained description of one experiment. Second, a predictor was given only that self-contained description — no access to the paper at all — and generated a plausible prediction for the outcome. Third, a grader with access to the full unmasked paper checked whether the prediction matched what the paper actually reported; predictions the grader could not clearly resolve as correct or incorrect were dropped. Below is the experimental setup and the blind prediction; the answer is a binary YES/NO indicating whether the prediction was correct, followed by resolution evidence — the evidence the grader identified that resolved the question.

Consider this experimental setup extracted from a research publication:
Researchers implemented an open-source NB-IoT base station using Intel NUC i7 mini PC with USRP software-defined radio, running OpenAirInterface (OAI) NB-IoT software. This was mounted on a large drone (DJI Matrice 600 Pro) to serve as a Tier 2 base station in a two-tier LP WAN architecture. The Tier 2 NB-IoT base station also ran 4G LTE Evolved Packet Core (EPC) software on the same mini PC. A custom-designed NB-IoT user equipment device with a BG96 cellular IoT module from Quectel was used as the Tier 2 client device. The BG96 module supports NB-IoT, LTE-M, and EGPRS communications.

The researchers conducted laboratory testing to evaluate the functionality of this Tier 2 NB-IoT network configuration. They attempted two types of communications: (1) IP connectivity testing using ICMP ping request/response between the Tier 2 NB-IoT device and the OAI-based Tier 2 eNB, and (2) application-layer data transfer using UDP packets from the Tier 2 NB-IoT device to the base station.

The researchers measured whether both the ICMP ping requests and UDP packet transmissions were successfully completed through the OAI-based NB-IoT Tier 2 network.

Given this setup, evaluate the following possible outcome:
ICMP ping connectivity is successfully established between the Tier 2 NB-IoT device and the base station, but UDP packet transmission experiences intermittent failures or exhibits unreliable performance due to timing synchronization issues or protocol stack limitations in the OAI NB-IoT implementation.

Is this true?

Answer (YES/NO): NO